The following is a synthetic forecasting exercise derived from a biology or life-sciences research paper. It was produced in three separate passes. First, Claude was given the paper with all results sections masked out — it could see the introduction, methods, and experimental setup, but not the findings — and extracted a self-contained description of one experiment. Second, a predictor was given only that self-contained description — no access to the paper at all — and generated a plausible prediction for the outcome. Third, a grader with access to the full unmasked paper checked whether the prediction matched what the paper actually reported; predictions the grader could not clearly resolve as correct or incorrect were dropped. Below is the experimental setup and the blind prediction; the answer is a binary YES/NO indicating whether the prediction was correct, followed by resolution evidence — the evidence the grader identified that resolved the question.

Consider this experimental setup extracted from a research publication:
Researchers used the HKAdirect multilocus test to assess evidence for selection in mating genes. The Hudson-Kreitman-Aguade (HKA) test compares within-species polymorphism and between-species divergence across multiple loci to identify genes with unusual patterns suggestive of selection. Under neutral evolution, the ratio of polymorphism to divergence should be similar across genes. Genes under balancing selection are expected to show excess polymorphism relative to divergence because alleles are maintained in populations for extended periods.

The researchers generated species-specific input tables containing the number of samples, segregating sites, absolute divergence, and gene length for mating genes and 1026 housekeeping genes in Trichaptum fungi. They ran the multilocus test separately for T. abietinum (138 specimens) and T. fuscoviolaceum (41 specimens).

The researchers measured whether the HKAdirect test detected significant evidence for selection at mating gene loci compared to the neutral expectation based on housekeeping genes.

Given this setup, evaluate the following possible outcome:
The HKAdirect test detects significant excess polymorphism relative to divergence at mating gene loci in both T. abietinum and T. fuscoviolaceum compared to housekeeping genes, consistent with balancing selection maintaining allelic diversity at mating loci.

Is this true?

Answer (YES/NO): NO